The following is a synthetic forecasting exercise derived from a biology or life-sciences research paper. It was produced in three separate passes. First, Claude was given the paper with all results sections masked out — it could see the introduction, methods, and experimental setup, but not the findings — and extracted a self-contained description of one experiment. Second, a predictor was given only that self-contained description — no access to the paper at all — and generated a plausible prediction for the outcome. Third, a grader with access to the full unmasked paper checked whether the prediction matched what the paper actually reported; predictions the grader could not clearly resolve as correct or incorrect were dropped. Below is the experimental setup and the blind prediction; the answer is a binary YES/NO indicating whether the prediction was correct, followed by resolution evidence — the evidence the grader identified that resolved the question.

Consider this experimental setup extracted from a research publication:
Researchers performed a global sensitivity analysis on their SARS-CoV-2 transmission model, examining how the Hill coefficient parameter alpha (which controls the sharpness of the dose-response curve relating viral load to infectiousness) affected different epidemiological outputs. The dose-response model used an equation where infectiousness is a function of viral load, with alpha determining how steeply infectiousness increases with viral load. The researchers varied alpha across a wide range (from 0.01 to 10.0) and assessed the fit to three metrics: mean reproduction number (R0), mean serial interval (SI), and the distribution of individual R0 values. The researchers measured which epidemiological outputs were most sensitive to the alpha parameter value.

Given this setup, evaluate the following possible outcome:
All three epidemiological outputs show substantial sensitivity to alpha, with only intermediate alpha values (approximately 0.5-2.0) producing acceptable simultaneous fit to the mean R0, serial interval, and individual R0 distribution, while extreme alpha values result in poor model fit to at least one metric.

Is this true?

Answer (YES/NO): NO